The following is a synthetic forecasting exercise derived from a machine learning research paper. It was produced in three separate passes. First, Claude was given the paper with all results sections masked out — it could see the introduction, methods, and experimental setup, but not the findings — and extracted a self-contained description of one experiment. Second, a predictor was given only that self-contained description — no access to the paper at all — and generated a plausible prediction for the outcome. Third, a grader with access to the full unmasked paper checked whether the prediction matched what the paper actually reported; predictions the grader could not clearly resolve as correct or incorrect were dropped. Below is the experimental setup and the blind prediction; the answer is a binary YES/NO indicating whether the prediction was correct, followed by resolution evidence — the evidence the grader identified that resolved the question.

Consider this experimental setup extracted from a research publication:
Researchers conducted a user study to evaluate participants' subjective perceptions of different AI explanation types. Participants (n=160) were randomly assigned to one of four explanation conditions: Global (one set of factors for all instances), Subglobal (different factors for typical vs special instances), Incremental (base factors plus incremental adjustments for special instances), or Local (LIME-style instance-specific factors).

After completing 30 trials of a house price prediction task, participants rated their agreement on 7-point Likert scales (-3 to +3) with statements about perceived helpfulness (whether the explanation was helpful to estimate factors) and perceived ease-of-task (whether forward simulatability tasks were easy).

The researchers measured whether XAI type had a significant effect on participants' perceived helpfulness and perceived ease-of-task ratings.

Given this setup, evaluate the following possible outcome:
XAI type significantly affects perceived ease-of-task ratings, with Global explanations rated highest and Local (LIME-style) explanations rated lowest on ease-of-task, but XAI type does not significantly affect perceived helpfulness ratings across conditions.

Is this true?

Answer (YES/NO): NO